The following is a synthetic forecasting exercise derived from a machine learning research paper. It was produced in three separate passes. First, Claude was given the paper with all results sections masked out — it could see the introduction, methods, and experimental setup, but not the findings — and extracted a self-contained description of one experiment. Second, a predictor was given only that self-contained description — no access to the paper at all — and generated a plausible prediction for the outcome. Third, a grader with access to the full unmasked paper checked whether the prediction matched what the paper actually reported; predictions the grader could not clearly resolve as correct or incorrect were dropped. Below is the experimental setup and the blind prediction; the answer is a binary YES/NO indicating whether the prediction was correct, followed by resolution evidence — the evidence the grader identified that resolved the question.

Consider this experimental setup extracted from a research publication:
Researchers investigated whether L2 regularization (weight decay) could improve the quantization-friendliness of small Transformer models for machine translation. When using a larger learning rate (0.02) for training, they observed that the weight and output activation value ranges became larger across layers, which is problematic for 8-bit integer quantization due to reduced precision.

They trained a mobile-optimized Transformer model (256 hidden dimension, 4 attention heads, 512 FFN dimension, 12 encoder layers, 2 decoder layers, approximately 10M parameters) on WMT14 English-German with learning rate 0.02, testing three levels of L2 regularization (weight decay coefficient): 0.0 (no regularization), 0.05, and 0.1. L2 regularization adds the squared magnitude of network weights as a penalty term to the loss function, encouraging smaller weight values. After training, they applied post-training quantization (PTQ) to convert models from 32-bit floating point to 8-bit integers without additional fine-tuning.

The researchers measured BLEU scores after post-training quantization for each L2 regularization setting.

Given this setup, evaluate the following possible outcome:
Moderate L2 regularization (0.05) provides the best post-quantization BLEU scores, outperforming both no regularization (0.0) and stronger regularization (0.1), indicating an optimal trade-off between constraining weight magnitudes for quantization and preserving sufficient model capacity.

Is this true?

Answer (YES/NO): YES